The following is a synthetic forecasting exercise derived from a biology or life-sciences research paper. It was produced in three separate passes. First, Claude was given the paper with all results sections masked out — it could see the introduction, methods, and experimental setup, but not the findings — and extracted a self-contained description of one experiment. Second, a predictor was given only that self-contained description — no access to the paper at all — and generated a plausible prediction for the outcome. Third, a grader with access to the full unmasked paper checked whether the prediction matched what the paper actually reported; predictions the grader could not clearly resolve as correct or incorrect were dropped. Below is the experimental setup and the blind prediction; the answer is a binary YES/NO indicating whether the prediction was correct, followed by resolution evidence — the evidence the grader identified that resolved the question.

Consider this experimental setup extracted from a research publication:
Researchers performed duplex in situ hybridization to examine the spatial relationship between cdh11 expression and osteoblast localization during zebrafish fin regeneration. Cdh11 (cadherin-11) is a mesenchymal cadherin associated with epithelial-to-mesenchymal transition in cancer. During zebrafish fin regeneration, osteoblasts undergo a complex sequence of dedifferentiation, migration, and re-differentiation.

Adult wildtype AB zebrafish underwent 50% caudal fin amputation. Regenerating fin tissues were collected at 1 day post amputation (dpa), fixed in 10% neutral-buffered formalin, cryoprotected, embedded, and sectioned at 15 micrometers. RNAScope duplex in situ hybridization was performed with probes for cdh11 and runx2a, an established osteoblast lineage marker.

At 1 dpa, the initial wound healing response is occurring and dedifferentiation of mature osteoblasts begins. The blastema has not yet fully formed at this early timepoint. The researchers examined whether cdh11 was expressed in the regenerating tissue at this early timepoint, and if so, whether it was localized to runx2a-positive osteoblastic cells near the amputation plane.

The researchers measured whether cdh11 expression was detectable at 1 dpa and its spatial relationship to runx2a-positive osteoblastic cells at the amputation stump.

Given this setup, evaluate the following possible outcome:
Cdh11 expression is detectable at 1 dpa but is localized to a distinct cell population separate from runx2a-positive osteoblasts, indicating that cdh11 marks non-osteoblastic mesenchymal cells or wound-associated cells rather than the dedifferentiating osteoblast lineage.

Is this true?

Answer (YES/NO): NO